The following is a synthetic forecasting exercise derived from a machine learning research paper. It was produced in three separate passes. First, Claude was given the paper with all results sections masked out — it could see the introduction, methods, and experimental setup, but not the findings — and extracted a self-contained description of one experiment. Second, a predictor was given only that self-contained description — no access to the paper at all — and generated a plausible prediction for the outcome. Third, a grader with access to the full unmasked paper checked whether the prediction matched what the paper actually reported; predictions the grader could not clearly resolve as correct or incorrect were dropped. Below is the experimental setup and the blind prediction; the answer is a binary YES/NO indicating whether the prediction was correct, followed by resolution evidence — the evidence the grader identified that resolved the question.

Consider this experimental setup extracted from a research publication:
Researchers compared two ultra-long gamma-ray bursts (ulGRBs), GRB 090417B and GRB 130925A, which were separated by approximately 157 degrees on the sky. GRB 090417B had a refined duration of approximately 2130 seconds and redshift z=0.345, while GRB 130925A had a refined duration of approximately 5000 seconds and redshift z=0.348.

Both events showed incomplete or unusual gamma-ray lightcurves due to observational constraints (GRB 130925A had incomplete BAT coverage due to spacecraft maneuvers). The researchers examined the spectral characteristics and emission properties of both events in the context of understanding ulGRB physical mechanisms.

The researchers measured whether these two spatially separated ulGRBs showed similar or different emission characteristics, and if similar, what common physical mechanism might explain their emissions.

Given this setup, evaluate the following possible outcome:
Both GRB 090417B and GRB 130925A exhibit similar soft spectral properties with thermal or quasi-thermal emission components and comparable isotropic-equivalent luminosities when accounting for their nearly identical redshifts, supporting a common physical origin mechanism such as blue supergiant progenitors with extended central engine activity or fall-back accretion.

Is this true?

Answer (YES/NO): NO